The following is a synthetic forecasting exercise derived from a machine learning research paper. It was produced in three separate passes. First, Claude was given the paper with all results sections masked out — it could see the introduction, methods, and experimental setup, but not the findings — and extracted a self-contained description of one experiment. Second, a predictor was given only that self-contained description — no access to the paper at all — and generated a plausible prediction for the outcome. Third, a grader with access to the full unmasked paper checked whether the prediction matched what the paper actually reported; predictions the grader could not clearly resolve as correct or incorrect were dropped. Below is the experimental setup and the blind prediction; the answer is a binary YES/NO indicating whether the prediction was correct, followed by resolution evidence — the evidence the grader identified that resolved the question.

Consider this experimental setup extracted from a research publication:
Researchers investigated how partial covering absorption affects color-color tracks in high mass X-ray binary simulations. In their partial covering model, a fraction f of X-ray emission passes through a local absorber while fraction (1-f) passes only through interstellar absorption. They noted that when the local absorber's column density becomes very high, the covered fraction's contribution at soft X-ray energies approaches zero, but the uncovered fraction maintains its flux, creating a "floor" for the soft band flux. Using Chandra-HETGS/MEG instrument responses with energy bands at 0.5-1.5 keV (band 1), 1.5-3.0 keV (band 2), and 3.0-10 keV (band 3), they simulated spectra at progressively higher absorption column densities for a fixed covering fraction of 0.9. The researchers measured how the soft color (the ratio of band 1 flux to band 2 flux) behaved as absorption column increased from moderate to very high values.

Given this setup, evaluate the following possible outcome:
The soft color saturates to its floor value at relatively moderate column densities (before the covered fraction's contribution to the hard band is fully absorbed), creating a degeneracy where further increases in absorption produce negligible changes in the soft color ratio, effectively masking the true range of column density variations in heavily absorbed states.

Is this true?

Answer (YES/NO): NO